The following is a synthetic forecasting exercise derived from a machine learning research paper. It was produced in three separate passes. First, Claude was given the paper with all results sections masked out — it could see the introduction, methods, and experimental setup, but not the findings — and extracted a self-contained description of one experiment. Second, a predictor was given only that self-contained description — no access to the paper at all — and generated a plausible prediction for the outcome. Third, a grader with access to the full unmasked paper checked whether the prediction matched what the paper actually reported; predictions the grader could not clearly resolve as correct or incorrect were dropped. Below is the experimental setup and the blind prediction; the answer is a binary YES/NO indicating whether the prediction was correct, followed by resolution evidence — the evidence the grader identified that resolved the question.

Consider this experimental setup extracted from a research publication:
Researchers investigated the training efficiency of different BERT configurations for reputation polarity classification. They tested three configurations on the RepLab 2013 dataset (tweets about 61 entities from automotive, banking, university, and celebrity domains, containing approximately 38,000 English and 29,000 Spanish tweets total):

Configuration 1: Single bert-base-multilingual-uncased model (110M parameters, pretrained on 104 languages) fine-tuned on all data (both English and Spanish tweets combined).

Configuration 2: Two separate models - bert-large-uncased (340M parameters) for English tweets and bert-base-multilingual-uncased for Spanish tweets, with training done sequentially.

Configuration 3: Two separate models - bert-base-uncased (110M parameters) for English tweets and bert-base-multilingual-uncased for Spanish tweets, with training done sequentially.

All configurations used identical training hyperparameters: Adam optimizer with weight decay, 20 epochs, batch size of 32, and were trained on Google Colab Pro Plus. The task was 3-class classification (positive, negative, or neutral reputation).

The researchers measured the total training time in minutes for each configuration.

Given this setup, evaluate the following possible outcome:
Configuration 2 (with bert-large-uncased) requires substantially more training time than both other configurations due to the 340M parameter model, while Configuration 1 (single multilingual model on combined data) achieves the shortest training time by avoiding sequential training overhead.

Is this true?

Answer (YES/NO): YES